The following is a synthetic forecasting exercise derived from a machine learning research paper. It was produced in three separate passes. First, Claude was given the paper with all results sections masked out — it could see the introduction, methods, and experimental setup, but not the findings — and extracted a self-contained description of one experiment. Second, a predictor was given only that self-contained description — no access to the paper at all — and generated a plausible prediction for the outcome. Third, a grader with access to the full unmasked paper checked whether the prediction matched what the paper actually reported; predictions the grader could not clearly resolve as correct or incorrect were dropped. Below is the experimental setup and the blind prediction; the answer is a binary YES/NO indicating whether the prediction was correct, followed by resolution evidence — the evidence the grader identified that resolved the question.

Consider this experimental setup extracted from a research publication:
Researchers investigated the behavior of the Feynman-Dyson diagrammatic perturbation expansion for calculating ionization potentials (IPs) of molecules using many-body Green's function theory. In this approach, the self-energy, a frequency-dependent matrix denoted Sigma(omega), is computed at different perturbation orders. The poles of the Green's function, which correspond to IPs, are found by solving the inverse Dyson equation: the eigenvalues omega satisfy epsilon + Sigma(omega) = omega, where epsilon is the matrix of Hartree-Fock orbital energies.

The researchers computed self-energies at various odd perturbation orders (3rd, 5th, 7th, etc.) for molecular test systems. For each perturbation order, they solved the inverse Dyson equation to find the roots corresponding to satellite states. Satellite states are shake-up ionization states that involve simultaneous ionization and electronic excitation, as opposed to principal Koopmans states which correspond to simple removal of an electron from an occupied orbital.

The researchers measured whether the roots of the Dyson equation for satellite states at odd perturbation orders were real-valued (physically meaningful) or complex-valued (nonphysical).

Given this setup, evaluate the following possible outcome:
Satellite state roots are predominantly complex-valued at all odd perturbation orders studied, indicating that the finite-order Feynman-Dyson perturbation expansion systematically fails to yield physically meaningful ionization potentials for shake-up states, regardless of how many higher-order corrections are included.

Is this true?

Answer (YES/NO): YES